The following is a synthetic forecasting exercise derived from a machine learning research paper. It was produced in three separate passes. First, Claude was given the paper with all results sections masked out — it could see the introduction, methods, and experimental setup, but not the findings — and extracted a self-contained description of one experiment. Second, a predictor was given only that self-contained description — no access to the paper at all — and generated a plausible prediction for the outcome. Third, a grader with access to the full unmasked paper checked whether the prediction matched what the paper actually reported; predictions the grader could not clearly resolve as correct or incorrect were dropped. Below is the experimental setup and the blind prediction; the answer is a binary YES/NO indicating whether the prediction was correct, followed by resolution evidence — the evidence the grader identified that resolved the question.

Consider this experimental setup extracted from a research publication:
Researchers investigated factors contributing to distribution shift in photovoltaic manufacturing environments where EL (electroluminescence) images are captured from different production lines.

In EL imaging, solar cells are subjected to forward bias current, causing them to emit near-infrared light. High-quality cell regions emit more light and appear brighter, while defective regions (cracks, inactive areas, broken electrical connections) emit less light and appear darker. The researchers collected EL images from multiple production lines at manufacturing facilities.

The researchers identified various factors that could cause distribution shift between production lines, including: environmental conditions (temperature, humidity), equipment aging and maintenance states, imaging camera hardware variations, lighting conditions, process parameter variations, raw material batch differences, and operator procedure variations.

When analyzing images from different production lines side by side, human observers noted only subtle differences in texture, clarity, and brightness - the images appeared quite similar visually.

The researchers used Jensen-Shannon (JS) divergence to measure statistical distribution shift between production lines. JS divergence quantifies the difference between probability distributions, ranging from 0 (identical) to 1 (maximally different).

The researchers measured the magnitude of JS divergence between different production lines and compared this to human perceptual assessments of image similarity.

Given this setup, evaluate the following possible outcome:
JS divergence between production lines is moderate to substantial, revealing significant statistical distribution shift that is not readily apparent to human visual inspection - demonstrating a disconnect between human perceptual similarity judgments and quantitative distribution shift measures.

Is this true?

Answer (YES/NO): YES